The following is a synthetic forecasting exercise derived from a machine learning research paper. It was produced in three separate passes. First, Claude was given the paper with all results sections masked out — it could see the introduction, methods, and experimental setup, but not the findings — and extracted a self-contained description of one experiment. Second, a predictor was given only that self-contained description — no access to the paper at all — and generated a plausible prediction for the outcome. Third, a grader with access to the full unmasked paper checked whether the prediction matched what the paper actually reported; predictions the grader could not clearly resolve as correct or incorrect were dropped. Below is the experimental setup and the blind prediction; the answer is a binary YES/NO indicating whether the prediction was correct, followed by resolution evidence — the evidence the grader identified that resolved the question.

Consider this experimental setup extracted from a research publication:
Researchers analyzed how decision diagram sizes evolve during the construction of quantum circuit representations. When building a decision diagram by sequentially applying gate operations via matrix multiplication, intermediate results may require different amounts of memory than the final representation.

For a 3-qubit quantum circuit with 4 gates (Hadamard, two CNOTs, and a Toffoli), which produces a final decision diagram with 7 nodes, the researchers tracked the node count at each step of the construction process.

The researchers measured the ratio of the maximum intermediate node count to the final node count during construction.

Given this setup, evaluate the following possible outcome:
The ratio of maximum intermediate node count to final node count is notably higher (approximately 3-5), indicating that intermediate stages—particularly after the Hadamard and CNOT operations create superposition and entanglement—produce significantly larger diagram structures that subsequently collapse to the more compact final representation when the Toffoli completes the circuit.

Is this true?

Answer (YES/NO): NO